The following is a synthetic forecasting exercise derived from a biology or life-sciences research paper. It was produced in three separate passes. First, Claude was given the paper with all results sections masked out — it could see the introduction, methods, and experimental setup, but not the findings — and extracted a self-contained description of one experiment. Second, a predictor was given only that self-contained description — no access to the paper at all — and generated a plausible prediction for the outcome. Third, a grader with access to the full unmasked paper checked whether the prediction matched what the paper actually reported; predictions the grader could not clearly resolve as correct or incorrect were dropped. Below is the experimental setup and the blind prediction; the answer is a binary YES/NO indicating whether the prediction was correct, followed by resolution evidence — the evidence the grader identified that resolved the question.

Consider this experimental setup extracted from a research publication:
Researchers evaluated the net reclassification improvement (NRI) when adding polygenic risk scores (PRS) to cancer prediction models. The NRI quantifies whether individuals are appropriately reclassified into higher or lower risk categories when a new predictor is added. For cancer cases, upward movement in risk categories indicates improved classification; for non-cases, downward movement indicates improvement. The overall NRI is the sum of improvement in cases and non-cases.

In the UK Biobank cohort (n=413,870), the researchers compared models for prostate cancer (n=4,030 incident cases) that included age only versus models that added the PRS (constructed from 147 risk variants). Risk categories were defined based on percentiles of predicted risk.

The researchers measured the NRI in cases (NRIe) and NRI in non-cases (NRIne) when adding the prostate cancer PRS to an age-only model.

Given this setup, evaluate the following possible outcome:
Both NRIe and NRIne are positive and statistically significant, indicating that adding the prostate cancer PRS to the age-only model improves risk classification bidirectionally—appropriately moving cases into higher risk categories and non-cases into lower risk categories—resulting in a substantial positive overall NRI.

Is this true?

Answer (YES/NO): NO